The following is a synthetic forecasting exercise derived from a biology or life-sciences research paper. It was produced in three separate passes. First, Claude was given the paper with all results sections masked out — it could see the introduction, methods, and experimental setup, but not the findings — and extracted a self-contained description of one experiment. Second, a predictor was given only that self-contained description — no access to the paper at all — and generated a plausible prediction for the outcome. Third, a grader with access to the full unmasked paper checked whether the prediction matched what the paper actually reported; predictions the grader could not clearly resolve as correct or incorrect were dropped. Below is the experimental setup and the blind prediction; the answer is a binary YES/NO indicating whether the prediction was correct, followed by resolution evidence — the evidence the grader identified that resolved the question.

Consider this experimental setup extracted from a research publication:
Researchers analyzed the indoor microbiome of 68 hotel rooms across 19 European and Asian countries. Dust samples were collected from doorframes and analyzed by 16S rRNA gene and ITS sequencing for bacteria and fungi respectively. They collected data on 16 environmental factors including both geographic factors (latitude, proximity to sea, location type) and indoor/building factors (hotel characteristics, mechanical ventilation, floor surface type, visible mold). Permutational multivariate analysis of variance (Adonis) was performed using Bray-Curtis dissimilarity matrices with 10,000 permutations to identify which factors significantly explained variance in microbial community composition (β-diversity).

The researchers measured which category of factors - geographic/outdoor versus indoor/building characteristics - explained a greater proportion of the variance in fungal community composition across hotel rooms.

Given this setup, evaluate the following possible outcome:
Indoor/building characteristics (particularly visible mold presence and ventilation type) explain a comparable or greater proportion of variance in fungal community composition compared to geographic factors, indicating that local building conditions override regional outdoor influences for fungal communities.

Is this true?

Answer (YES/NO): NO